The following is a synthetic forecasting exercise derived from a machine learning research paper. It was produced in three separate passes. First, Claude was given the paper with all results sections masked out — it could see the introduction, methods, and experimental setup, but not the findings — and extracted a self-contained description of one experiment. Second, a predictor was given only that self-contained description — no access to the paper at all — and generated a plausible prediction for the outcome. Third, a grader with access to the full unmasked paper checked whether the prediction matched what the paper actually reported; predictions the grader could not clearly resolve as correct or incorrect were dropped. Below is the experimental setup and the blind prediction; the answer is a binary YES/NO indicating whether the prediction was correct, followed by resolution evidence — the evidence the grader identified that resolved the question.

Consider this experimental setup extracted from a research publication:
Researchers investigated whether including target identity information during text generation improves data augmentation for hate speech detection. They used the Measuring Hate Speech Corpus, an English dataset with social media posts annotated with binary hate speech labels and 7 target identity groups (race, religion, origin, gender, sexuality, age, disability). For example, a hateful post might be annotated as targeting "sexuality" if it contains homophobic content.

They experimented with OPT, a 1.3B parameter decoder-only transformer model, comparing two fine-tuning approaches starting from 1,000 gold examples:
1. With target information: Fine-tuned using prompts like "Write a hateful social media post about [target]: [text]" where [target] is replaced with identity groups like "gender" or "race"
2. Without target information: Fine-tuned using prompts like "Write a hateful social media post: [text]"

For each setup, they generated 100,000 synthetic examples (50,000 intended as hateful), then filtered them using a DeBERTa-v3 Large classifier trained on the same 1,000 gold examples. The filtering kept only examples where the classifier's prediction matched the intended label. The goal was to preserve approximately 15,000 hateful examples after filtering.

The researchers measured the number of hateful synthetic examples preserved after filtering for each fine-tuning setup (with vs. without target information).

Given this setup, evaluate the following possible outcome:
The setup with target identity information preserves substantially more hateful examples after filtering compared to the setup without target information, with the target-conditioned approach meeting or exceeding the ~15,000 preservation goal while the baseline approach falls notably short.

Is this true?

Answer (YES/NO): NO